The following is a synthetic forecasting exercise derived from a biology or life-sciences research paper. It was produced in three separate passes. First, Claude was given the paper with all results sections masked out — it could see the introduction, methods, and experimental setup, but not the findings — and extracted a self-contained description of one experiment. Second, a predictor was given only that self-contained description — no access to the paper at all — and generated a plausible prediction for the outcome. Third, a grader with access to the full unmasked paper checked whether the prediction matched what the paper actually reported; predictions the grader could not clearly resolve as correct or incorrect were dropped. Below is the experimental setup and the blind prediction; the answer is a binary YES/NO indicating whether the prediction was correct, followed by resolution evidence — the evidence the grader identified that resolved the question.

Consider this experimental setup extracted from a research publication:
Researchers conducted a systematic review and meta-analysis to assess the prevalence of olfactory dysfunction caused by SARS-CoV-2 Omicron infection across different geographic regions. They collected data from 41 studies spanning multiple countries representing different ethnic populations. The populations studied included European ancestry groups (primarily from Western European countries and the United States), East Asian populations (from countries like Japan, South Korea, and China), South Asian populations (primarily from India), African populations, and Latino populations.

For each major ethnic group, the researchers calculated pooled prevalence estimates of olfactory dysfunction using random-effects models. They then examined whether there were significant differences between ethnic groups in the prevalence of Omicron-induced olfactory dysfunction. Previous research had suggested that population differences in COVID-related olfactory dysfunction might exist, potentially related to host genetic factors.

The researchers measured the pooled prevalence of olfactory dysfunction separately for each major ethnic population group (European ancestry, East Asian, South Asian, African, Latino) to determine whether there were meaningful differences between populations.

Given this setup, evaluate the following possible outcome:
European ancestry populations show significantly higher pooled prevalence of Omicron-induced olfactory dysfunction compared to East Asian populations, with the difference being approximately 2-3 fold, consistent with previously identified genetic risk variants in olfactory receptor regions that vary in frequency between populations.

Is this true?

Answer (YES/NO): NO